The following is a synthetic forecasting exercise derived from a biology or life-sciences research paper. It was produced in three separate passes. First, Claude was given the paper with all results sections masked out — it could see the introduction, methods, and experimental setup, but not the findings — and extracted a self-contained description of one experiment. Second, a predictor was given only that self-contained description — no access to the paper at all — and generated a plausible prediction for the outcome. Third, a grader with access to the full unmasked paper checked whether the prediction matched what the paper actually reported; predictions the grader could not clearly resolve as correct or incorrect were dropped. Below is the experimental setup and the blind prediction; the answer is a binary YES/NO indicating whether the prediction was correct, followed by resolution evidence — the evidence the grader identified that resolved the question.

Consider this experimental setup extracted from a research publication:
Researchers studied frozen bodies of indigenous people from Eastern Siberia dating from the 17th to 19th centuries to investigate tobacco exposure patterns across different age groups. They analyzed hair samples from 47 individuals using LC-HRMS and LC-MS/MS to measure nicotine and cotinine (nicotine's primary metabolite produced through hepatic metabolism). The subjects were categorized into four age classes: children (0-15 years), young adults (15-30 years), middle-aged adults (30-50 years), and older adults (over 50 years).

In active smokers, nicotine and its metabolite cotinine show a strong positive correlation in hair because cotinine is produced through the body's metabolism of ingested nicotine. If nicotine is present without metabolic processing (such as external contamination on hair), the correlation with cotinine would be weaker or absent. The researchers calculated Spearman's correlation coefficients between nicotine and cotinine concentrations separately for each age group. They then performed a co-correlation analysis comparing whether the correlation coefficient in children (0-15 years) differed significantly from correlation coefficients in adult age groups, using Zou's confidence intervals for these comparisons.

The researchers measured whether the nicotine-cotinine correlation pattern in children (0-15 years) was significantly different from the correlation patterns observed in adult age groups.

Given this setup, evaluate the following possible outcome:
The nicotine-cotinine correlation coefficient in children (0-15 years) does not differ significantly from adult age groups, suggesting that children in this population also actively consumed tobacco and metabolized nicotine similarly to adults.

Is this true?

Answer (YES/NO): NO